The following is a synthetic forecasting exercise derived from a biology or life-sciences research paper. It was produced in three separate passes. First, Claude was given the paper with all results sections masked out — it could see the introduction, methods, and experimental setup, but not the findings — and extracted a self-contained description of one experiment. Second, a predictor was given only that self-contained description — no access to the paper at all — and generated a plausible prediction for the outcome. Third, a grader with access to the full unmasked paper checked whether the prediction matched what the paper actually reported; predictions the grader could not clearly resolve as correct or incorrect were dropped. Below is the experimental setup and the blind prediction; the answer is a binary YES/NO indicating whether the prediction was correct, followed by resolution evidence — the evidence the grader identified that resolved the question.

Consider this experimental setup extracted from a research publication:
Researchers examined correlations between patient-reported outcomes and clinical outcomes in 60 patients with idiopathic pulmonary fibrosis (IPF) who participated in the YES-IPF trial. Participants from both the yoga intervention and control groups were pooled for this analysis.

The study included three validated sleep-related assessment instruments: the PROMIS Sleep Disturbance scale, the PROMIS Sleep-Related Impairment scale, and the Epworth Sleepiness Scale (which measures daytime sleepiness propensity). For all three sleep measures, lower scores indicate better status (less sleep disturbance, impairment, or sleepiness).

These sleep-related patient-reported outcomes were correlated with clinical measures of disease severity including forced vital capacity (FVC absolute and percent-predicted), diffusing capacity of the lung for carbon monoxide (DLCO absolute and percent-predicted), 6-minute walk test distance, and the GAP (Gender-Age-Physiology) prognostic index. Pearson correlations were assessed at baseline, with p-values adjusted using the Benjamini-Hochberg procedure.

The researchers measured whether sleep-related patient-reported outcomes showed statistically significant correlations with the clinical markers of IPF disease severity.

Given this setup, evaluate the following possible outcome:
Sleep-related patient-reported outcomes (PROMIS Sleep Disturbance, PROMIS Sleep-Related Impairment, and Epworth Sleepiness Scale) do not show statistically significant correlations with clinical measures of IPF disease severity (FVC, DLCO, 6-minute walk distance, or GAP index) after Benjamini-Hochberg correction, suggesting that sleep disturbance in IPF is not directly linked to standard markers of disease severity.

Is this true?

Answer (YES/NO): YES